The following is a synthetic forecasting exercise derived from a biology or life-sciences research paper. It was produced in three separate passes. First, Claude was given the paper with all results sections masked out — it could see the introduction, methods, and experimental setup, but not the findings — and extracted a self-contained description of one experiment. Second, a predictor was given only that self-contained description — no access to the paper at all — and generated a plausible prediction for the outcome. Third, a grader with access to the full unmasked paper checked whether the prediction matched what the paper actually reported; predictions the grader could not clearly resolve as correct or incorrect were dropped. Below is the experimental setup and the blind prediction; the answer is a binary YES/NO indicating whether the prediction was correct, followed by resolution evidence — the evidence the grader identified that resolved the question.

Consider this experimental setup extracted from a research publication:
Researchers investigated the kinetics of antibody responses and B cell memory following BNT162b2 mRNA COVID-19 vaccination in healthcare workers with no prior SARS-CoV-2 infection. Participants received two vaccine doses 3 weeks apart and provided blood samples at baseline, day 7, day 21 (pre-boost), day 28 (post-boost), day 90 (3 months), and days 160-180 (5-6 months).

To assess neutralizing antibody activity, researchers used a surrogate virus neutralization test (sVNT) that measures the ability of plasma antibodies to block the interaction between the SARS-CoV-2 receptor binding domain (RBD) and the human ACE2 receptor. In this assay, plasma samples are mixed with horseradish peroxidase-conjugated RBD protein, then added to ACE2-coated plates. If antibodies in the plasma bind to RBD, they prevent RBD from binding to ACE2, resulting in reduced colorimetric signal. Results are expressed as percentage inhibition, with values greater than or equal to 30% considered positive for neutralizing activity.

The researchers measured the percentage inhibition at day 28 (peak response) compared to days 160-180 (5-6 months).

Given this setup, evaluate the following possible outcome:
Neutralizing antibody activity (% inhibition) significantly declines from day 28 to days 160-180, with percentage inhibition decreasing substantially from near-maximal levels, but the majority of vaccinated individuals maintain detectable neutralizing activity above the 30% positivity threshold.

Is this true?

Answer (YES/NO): YES